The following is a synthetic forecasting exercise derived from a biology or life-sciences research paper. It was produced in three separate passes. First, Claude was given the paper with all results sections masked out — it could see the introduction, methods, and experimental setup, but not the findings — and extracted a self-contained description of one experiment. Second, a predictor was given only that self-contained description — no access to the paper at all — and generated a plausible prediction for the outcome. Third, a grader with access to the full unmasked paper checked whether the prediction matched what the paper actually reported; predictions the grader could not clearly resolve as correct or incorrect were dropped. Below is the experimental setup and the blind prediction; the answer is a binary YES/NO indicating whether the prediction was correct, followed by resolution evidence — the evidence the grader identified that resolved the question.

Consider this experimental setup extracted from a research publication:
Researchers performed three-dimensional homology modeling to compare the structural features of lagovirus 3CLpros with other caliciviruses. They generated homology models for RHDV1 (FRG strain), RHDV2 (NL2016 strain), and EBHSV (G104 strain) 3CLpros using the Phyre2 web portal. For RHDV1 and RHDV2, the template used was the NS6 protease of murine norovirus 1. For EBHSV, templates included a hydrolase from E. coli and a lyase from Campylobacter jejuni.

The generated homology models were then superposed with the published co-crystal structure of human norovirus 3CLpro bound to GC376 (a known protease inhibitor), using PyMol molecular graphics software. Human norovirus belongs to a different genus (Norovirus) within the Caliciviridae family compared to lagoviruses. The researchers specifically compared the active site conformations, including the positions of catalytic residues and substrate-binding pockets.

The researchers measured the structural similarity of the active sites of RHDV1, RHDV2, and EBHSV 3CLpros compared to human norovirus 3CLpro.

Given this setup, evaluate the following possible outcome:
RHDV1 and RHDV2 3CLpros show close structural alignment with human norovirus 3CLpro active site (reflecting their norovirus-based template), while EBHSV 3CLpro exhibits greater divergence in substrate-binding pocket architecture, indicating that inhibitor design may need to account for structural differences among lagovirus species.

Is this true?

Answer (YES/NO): NO